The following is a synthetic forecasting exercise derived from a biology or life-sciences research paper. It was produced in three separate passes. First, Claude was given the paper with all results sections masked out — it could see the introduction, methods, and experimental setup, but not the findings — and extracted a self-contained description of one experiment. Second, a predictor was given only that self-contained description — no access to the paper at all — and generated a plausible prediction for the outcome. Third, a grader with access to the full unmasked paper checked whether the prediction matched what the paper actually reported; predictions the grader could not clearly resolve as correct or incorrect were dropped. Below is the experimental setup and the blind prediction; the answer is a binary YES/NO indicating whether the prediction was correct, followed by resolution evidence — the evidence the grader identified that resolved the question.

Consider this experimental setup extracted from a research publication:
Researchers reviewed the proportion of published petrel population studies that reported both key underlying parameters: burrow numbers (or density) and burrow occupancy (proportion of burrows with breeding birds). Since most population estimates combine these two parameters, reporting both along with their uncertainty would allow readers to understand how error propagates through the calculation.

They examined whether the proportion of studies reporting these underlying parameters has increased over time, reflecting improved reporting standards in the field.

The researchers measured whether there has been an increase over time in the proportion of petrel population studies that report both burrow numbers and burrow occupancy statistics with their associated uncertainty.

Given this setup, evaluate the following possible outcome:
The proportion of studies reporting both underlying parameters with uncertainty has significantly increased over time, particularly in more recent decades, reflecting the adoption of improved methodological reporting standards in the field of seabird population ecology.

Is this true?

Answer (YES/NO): NO